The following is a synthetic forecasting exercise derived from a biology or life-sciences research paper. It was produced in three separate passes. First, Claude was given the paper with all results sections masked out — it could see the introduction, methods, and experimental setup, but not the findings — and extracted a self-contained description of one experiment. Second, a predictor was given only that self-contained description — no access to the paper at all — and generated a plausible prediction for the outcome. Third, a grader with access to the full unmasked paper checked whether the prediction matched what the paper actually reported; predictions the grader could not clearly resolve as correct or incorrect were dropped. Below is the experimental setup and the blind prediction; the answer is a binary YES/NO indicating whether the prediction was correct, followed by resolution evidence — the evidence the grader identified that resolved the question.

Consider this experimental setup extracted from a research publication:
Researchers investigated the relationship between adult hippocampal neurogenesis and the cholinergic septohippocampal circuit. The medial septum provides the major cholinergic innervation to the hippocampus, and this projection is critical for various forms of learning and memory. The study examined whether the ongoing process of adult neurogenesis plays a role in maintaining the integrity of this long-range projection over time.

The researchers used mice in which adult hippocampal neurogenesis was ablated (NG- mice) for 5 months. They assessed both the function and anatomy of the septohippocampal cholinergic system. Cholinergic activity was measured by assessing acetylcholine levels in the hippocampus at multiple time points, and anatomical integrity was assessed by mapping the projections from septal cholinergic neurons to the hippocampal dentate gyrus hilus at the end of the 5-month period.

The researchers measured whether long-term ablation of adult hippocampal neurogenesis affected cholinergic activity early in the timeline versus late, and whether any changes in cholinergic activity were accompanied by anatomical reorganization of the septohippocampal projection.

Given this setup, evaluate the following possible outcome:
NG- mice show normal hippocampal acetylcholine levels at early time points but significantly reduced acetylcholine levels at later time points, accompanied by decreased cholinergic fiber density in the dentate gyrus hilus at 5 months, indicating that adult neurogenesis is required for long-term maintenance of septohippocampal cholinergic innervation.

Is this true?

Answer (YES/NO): NO